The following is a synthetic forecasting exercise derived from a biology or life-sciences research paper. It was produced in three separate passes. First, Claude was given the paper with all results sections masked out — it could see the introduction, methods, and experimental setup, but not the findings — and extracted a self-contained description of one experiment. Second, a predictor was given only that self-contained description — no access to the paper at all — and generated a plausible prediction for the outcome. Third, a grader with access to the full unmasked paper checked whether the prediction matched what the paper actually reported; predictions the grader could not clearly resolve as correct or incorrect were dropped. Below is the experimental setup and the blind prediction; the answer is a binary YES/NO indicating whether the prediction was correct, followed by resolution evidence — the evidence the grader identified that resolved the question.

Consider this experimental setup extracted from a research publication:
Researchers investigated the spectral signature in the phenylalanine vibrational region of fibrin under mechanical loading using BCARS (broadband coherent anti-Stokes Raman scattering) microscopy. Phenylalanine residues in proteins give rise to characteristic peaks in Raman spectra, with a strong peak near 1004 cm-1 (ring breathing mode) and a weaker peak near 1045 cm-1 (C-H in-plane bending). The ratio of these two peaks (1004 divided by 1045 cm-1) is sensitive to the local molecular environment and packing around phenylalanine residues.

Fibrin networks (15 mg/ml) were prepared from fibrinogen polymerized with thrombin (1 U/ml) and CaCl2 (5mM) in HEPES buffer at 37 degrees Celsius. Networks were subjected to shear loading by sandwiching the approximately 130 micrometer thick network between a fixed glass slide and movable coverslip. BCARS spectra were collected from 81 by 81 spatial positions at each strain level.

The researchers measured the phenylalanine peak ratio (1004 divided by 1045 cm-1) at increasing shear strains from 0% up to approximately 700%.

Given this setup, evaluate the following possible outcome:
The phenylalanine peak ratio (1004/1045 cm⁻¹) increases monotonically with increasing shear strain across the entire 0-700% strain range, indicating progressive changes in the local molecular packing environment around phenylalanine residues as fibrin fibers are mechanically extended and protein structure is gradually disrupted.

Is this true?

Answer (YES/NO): NO